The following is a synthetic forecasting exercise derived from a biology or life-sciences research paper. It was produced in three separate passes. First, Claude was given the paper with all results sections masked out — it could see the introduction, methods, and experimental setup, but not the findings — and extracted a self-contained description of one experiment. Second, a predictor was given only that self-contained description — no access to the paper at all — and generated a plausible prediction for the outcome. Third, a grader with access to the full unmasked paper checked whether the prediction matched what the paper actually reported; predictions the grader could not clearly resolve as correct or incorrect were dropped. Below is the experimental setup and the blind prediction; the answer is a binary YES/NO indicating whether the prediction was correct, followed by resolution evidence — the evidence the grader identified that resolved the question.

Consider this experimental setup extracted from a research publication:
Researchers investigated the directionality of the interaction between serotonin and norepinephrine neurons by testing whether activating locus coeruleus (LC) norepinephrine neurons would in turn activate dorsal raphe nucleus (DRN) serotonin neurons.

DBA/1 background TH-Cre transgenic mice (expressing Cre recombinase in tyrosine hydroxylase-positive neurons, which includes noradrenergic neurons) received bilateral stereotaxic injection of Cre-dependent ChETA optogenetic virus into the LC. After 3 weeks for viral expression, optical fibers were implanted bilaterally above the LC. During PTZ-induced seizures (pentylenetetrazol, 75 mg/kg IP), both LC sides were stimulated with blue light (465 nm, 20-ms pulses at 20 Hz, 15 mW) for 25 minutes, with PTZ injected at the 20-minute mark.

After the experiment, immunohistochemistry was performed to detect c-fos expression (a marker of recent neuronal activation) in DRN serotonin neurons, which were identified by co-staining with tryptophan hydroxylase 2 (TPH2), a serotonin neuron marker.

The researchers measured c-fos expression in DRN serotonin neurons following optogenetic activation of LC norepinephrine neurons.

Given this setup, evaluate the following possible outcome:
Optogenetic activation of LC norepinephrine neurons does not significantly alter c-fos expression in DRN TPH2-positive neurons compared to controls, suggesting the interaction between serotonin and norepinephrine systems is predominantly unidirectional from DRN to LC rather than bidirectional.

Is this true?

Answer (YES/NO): YES